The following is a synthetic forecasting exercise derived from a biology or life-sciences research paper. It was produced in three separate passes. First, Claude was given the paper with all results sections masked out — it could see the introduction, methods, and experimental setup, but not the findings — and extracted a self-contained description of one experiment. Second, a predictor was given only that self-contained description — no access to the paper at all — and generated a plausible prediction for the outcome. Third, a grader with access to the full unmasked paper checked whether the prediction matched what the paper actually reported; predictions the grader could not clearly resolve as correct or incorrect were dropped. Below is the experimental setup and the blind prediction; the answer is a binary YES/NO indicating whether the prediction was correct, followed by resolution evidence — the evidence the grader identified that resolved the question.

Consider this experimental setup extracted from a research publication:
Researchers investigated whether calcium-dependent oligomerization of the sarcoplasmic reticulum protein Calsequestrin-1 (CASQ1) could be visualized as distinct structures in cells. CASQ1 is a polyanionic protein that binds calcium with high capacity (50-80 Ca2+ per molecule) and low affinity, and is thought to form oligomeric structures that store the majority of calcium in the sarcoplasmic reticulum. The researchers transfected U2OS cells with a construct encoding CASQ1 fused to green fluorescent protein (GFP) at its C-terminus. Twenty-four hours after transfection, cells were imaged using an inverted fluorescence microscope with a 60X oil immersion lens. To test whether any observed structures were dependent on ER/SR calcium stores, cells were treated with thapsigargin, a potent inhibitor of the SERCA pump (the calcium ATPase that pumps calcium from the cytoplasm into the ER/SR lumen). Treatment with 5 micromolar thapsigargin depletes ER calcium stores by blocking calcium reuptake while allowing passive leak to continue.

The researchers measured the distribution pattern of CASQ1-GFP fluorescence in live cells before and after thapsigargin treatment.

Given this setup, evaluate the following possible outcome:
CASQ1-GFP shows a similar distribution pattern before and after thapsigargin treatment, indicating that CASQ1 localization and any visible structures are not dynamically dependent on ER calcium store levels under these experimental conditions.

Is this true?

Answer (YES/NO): NO